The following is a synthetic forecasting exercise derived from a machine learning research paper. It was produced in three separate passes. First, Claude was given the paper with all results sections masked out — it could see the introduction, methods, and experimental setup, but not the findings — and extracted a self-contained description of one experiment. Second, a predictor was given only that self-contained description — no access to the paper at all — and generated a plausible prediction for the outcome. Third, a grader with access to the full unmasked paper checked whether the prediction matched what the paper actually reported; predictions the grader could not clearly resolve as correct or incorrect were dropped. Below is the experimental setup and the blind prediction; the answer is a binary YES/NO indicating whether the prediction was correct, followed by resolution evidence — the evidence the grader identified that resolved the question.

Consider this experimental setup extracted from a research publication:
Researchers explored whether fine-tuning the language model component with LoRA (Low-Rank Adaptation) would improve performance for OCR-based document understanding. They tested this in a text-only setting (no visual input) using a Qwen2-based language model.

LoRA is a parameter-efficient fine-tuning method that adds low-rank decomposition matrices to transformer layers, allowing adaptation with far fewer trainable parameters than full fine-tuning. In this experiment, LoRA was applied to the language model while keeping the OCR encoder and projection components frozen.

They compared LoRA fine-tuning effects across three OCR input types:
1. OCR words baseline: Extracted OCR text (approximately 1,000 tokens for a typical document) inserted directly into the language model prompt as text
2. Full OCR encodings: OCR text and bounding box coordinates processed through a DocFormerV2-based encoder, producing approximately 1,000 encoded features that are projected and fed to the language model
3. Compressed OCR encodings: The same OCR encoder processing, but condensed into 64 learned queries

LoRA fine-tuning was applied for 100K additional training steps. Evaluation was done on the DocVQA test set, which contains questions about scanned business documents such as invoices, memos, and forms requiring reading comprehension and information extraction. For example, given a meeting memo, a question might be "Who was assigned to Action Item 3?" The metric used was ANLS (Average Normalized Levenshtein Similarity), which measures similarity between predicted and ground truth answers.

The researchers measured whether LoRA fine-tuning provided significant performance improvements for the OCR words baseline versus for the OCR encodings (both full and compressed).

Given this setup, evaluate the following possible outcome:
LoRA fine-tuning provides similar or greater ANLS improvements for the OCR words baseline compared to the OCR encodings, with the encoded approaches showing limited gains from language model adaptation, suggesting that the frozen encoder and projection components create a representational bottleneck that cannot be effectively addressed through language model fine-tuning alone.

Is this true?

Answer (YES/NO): YES